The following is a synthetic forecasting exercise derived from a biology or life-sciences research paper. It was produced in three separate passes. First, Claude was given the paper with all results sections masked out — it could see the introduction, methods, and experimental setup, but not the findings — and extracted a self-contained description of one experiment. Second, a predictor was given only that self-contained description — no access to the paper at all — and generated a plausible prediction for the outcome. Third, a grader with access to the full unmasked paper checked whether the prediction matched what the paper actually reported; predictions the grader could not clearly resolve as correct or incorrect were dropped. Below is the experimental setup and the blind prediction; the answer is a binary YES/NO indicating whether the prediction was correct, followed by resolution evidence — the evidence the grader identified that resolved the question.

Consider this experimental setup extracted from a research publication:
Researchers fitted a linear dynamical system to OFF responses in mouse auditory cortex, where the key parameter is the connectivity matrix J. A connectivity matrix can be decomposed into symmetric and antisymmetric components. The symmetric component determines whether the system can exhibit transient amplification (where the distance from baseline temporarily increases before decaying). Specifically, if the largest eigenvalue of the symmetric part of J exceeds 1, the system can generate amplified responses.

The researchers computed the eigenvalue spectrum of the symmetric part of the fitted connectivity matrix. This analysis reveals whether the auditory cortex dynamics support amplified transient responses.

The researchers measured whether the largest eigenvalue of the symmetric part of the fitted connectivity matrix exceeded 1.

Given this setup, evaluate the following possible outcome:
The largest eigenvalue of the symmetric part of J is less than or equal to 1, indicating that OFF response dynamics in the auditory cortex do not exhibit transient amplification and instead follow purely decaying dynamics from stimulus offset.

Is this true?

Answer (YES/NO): NO